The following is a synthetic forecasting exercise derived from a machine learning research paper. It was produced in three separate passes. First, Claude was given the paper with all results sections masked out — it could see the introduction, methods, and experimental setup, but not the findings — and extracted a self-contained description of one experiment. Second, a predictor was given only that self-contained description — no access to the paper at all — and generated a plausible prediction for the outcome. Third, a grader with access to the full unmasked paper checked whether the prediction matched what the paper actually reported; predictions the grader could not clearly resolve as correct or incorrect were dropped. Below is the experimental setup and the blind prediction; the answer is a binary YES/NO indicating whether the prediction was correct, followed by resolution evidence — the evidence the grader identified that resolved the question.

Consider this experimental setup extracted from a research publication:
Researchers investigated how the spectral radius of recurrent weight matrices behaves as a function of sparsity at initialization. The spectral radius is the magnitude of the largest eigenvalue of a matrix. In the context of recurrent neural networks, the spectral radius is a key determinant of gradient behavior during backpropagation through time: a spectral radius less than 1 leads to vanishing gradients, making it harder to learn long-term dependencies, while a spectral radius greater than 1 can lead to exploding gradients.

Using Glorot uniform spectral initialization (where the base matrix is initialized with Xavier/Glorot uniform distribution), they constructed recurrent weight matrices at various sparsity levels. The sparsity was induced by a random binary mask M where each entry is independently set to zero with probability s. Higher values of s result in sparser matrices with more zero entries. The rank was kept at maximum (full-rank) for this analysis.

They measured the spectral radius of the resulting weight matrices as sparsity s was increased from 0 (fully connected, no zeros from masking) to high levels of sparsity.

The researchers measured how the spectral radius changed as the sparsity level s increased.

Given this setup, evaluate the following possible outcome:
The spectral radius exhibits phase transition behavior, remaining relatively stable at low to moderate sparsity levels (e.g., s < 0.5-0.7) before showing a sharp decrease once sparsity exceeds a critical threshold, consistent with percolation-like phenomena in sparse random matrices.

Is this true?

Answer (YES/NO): NO